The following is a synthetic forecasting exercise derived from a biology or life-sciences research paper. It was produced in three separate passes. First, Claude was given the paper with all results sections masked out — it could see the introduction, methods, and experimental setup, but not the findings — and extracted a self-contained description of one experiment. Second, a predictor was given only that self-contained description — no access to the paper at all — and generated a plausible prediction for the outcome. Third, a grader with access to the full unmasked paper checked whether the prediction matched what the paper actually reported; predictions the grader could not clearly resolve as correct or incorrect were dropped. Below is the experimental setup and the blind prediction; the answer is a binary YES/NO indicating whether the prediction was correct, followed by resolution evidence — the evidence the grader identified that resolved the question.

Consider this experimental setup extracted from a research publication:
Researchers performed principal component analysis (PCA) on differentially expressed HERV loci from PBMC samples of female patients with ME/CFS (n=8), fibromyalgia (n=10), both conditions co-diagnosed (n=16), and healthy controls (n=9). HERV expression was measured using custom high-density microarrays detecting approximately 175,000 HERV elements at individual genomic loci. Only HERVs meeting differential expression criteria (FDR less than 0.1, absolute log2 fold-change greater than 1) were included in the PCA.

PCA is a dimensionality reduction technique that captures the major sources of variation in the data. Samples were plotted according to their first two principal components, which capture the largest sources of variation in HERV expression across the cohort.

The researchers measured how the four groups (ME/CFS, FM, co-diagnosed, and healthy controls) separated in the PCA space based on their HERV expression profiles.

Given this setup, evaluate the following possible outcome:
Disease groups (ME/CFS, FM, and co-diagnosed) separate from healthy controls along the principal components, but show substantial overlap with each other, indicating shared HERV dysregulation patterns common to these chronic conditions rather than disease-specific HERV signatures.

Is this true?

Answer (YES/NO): NO